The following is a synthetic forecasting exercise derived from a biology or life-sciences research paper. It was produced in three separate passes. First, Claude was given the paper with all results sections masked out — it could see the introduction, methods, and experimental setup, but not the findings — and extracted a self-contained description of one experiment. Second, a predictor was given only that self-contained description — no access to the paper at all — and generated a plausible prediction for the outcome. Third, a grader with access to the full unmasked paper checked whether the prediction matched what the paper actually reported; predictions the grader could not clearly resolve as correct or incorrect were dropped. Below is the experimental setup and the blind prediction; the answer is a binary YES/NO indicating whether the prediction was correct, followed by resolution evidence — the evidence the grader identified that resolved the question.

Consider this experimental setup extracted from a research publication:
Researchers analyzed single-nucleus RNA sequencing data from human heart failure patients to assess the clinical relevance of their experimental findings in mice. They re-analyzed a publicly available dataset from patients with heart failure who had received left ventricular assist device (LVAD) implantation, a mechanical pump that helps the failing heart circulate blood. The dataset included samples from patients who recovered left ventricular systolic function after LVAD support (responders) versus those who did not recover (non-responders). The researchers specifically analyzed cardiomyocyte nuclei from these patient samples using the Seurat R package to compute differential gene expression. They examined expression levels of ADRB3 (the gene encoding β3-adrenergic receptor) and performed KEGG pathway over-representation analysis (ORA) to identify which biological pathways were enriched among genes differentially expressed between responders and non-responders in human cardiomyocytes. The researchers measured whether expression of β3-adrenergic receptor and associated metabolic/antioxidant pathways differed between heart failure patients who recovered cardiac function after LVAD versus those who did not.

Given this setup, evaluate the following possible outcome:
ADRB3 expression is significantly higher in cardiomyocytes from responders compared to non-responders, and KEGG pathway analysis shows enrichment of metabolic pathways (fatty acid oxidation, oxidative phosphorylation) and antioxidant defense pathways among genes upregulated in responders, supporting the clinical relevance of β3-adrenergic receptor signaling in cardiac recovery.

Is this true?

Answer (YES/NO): NO